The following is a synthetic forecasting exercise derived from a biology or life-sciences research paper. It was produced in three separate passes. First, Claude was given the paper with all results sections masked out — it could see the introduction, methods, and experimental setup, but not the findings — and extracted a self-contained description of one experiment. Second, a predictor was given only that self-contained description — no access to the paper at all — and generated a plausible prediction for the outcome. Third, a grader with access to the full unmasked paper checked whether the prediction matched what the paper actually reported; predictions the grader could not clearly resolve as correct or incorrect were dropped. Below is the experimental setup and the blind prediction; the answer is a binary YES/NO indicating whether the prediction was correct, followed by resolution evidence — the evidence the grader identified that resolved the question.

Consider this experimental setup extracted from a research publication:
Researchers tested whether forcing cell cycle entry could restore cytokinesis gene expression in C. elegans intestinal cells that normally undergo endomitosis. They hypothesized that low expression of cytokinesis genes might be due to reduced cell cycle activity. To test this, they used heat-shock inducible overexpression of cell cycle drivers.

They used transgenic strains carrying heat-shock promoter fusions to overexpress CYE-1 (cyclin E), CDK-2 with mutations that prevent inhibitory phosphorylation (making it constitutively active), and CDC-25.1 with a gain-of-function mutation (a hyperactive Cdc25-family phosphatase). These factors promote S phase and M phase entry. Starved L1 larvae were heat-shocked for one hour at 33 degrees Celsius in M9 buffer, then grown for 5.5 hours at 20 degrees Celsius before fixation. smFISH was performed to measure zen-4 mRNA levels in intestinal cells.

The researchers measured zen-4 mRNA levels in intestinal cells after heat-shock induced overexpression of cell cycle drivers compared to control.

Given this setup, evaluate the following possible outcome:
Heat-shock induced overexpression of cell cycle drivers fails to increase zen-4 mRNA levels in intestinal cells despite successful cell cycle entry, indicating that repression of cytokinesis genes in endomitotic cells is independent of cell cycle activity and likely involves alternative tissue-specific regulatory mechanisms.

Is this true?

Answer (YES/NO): YES